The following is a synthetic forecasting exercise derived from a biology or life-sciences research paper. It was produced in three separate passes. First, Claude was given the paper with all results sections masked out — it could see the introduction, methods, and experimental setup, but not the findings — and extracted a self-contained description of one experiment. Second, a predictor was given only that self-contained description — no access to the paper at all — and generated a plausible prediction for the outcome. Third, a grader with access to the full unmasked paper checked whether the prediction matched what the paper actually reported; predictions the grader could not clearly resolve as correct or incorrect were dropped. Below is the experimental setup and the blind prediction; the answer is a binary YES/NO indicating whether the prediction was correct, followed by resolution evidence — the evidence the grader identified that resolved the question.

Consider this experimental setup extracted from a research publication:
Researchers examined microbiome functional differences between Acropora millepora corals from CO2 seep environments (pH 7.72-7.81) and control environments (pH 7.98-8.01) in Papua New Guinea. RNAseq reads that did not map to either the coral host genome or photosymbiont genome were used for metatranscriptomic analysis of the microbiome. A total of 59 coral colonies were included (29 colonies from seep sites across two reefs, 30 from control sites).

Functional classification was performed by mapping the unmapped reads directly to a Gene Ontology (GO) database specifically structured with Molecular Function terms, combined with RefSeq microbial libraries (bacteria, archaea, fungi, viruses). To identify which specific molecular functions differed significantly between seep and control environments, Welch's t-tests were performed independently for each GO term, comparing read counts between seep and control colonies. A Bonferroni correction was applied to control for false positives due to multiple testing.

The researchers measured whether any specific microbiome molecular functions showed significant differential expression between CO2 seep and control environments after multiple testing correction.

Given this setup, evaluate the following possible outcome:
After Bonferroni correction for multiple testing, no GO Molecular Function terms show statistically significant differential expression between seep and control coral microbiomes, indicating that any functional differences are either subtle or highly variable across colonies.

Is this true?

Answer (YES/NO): YES